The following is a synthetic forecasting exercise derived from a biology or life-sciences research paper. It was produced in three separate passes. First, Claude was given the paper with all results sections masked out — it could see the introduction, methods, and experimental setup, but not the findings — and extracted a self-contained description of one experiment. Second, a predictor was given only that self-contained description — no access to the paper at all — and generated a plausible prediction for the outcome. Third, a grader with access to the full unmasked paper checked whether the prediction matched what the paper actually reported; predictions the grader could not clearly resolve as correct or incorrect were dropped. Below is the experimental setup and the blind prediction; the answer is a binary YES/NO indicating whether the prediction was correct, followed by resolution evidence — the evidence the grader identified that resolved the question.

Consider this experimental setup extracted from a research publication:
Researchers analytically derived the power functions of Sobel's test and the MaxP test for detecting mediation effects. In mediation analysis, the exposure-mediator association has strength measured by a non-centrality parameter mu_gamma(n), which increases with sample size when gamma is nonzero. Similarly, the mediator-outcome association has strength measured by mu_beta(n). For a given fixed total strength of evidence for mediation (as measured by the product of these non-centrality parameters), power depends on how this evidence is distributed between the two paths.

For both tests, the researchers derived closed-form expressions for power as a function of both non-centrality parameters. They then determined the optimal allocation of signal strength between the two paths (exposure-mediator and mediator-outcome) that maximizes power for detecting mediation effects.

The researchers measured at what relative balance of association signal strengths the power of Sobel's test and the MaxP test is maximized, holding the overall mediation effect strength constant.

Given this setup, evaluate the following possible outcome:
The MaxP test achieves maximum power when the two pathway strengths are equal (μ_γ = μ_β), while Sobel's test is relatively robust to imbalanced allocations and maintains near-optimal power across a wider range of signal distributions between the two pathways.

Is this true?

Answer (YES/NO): NO